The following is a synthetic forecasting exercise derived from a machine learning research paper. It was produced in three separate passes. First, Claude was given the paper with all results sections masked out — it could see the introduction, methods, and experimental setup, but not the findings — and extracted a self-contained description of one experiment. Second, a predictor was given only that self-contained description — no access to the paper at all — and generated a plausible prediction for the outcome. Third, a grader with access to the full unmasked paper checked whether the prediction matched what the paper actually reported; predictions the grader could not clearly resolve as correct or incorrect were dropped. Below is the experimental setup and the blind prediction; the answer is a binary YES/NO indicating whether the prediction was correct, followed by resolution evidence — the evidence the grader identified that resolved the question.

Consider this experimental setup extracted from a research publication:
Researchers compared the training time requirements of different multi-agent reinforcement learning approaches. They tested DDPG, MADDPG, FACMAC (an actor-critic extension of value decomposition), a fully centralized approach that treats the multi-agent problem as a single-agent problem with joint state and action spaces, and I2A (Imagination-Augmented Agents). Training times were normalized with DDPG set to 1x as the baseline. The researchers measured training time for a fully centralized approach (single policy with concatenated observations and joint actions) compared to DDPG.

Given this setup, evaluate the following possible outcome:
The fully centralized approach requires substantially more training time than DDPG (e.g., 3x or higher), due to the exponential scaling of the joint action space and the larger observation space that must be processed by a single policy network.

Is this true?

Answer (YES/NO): NO